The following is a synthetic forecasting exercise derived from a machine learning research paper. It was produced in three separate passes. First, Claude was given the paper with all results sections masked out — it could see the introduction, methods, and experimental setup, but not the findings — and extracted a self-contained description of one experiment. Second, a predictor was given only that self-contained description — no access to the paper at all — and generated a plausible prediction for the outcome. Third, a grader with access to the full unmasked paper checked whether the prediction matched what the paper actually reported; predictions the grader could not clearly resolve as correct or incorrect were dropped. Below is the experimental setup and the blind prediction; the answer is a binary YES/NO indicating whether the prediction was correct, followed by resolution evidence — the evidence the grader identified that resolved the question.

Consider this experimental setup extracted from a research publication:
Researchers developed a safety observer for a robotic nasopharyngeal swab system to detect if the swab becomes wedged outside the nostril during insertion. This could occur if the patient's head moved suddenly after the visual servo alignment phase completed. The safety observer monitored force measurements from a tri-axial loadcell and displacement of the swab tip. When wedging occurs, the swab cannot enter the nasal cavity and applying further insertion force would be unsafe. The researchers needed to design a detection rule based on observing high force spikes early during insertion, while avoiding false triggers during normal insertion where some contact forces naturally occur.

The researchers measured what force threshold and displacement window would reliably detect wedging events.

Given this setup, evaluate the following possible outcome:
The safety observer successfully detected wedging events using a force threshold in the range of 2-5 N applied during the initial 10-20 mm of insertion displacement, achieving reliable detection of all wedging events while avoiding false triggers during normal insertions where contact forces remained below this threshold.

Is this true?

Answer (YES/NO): NO